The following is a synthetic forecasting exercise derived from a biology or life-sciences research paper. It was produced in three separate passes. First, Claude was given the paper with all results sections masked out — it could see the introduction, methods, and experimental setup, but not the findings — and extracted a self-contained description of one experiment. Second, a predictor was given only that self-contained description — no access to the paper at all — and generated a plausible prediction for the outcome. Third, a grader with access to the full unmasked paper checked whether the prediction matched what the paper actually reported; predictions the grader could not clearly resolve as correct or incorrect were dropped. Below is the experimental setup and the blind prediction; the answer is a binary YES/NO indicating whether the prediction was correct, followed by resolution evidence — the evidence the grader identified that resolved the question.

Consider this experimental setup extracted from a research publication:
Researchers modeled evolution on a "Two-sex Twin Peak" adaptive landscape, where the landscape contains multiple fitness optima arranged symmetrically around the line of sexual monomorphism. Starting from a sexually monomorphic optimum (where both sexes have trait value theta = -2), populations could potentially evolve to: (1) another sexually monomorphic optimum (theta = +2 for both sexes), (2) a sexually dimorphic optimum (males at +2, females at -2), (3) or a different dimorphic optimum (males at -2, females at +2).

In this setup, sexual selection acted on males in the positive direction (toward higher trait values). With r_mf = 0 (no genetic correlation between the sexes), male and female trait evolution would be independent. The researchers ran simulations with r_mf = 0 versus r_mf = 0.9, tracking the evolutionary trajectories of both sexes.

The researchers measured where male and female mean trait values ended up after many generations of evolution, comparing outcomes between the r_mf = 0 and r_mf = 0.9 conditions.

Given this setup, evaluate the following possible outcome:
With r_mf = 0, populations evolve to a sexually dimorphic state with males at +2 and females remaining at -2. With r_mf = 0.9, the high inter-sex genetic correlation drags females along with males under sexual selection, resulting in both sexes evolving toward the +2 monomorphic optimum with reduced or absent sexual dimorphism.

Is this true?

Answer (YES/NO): YES